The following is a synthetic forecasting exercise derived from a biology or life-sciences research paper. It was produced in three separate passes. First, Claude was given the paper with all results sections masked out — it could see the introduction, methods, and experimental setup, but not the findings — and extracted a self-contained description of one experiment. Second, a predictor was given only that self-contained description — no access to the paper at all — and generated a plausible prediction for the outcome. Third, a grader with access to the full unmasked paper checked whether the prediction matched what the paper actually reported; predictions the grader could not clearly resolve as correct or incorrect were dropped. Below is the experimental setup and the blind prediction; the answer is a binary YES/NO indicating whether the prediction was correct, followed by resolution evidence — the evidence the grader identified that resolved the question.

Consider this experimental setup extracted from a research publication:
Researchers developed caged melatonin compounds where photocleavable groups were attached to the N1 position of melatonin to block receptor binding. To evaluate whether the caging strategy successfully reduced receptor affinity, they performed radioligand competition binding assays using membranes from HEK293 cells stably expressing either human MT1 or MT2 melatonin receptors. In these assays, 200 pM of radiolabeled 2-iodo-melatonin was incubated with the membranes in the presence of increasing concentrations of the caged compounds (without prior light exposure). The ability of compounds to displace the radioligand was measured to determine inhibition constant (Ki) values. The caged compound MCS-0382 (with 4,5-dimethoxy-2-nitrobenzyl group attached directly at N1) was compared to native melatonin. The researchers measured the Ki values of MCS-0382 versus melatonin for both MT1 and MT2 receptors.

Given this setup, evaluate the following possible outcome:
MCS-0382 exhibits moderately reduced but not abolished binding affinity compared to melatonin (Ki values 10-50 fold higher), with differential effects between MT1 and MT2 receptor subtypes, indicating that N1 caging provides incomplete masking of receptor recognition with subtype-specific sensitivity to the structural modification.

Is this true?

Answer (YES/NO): NO